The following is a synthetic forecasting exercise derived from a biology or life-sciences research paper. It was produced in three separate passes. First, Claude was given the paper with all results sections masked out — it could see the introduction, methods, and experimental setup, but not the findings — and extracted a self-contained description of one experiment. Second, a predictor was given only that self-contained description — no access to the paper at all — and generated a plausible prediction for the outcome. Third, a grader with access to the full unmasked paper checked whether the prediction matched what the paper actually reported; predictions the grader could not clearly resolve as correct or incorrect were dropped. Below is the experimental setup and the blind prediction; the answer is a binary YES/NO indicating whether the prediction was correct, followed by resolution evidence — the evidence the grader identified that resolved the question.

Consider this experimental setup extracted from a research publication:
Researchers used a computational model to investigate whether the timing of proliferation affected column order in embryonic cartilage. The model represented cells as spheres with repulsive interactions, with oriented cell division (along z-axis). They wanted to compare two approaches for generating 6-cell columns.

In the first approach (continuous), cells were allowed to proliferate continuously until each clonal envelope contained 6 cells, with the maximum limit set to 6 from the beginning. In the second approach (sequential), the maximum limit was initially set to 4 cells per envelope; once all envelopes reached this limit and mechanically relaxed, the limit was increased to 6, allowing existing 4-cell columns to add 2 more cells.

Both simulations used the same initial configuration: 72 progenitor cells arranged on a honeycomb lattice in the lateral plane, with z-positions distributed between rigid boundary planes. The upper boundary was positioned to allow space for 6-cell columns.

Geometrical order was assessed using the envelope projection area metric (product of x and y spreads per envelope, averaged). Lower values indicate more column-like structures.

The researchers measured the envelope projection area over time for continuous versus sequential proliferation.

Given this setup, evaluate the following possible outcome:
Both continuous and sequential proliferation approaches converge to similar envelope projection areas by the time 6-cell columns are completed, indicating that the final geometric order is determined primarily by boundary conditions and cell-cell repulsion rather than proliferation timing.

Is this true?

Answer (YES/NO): NO